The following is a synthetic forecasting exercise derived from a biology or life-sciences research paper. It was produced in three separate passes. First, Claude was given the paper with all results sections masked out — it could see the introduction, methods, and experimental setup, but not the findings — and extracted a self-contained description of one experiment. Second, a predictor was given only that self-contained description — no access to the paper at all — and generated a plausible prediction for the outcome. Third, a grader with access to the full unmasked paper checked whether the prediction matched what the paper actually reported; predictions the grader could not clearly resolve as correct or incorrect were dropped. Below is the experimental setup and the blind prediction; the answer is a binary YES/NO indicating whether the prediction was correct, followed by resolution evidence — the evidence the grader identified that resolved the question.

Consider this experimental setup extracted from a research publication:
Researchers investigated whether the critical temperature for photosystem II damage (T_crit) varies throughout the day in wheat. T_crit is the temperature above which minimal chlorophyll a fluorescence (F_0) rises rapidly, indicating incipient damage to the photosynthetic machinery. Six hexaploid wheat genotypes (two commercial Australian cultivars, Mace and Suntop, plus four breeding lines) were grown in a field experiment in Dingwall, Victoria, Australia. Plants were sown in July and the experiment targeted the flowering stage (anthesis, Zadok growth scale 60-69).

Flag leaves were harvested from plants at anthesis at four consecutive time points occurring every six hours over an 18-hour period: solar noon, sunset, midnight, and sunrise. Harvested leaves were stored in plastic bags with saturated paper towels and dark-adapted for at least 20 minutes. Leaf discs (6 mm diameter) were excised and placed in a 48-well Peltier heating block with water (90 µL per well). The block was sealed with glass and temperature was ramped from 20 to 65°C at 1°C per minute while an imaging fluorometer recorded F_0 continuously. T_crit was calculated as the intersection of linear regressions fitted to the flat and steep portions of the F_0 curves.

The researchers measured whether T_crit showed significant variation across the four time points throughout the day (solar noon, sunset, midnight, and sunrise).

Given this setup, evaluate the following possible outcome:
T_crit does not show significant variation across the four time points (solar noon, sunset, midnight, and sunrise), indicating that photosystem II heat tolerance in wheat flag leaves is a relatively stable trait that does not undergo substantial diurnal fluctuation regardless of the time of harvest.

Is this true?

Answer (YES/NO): NO